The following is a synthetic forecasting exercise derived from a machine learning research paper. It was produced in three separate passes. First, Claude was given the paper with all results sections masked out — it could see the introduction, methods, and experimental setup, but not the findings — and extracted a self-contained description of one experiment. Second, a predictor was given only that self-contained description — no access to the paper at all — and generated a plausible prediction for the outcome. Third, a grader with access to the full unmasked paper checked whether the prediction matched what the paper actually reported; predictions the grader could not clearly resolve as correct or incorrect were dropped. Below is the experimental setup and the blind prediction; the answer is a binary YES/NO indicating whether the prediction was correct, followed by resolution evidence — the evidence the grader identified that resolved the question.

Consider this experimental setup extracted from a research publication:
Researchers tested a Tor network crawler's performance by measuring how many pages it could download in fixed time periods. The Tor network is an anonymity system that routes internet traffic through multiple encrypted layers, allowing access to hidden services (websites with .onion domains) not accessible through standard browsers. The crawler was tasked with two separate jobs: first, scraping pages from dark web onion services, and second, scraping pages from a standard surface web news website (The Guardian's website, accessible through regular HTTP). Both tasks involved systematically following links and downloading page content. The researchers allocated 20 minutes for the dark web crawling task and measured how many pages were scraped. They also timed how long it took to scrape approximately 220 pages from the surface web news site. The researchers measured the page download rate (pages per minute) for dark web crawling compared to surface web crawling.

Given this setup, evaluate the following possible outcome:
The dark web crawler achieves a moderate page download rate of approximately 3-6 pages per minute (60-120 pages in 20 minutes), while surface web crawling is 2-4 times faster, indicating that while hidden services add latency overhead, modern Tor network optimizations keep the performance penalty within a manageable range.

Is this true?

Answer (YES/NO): NO